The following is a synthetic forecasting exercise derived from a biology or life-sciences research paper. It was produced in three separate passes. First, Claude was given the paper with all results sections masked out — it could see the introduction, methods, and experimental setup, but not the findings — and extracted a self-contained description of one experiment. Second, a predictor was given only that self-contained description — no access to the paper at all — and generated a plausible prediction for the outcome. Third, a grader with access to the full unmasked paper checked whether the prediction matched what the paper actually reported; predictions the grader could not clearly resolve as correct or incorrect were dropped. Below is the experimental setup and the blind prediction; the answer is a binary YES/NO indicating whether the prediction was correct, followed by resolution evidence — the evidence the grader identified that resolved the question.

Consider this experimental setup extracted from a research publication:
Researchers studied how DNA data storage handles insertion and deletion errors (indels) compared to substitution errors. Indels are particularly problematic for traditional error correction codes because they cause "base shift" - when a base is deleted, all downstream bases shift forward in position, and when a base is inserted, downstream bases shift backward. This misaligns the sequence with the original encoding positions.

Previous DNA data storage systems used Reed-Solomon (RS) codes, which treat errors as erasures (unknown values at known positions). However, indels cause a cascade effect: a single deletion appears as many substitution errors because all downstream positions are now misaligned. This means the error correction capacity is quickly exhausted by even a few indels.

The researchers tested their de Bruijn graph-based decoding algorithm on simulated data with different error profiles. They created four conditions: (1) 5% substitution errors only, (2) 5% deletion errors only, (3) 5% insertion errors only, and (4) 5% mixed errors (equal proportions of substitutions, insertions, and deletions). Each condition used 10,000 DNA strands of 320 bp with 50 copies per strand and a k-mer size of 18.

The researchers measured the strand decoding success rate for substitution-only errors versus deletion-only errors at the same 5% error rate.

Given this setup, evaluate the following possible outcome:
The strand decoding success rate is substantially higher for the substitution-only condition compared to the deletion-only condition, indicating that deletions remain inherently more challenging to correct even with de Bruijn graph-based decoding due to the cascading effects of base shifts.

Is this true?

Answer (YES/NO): NO